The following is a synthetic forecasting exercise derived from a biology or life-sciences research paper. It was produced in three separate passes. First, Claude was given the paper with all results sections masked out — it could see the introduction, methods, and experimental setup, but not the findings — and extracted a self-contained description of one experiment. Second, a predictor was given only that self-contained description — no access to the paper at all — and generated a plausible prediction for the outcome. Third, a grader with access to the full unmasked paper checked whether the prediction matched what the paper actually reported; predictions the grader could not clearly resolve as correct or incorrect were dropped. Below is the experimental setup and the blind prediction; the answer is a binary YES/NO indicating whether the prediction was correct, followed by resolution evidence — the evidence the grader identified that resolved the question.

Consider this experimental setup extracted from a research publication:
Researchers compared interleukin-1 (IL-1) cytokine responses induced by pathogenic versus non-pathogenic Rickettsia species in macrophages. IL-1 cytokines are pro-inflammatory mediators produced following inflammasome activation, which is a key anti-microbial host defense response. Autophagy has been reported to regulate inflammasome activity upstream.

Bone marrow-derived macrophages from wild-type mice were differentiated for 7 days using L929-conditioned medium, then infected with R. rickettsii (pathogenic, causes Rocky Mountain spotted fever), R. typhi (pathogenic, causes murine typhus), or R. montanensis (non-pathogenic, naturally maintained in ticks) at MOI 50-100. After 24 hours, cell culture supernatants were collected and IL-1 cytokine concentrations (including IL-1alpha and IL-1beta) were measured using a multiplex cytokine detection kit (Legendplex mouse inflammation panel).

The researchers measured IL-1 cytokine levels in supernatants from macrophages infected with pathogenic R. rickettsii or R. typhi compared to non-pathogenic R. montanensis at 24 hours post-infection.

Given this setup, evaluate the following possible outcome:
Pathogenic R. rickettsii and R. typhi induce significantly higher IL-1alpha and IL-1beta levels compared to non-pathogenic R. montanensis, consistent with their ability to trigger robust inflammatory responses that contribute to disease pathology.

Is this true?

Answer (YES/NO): NO